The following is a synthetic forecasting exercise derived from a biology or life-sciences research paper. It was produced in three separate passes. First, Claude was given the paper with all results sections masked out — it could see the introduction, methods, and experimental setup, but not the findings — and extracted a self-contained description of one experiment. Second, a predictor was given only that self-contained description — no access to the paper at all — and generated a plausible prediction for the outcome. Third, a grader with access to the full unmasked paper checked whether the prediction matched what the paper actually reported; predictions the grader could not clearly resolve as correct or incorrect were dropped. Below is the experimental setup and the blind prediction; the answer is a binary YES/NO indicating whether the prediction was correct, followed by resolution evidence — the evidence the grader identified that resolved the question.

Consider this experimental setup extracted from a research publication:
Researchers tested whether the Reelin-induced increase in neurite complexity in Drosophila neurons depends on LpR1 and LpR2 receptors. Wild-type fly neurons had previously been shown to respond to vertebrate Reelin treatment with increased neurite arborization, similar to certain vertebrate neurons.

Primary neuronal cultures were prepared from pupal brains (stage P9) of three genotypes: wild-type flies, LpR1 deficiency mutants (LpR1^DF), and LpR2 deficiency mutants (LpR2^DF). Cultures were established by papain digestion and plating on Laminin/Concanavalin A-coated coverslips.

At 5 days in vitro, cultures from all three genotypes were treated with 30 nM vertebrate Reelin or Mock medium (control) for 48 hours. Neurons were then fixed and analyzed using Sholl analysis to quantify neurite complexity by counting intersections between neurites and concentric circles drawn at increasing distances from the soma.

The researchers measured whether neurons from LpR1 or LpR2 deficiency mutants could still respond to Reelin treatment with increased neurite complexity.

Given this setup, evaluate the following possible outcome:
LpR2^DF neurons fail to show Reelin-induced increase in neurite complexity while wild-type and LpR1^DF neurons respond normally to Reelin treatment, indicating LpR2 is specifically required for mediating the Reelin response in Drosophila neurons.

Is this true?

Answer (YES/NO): NO